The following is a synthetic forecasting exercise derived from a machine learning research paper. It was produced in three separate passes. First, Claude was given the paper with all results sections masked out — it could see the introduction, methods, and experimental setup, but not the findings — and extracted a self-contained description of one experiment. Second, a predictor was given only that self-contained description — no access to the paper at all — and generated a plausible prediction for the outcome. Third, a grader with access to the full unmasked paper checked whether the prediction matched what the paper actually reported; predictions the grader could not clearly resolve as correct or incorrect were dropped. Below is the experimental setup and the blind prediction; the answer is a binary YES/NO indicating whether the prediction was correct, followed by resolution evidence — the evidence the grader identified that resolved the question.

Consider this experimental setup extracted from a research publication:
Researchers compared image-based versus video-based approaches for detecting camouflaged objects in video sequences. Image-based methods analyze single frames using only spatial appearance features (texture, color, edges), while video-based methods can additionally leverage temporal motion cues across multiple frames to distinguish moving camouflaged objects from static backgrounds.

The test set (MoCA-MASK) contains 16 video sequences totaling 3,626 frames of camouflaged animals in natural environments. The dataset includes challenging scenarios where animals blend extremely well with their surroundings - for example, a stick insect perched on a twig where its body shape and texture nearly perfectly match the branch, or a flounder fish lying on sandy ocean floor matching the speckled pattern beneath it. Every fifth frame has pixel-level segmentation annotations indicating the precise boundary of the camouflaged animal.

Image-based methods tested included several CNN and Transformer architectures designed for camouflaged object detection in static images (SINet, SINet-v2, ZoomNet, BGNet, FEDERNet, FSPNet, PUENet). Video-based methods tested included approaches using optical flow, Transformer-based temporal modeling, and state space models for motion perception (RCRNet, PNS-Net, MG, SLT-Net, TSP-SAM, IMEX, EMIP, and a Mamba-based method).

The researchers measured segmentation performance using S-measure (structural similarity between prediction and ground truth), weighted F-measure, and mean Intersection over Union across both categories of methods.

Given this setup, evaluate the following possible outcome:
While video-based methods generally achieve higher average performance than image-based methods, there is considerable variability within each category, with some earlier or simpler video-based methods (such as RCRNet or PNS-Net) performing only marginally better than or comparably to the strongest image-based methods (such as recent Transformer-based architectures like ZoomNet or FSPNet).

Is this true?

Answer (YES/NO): NO